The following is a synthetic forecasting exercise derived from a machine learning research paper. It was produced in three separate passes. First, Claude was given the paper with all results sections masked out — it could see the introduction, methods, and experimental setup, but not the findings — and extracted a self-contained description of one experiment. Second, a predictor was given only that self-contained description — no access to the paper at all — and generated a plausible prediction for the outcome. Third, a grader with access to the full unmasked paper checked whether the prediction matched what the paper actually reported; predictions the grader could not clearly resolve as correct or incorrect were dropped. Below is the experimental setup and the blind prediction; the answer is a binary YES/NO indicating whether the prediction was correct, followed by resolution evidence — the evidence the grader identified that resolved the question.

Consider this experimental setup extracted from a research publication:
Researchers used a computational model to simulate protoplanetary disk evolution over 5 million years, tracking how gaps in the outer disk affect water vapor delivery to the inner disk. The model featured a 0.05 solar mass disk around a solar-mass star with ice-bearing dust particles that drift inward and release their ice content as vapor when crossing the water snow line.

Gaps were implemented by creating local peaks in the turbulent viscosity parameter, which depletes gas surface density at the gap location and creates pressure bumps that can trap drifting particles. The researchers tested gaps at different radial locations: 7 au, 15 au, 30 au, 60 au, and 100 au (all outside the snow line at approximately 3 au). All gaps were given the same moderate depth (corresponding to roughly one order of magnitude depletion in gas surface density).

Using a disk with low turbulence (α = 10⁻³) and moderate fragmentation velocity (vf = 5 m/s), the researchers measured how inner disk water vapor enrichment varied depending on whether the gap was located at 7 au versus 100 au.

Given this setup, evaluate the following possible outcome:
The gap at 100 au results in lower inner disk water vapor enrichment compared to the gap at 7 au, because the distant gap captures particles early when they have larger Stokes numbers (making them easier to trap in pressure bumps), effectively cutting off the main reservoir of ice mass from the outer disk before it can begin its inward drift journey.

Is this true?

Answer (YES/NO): NO